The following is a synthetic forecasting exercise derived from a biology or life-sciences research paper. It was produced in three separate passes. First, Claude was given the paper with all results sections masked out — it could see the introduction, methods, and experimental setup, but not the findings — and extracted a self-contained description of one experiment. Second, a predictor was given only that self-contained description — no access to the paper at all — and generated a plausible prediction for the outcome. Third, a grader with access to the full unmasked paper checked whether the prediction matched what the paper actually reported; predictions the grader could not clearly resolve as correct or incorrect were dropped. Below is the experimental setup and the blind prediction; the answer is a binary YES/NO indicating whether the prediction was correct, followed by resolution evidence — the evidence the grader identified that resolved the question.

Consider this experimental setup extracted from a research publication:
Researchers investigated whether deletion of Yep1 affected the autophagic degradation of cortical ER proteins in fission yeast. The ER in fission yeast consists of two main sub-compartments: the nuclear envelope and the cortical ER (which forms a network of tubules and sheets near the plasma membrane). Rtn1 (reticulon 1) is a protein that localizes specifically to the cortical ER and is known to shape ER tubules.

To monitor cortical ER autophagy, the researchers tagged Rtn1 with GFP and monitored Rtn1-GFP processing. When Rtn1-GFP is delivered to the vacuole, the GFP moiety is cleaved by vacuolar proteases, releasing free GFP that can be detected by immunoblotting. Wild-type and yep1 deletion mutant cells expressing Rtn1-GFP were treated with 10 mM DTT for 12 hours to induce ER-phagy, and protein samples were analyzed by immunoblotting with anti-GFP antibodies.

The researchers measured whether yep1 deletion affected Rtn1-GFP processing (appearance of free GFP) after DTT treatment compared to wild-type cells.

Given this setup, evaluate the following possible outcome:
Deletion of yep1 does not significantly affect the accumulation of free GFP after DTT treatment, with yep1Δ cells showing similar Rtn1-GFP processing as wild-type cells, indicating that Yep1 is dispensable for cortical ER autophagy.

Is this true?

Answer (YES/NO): NO